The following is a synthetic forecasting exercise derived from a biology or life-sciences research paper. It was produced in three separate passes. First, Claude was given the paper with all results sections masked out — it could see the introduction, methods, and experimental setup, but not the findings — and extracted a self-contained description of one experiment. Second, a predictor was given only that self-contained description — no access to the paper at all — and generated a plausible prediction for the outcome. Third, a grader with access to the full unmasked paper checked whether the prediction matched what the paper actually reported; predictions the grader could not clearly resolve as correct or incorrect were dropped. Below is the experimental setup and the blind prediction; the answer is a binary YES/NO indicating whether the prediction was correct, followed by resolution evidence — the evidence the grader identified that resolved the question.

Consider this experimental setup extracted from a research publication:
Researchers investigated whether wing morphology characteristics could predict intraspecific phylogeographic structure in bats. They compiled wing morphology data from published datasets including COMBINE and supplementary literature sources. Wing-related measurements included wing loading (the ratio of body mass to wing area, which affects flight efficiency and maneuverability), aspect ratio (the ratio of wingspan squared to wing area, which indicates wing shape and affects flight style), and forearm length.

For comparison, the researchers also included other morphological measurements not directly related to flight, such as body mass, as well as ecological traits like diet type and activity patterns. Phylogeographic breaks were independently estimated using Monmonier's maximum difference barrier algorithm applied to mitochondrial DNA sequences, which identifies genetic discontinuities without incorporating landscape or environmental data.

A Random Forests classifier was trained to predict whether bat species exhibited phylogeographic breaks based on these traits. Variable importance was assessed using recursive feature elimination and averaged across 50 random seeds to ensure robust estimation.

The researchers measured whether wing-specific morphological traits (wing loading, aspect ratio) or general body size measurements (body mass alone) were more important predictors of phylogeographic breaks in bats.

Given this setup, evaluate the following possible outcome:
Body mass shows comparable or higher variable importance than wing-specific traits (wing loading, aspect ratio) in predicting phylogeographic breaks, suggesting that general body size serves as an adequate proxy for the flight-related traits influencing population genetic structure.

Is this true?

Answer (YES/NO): NO